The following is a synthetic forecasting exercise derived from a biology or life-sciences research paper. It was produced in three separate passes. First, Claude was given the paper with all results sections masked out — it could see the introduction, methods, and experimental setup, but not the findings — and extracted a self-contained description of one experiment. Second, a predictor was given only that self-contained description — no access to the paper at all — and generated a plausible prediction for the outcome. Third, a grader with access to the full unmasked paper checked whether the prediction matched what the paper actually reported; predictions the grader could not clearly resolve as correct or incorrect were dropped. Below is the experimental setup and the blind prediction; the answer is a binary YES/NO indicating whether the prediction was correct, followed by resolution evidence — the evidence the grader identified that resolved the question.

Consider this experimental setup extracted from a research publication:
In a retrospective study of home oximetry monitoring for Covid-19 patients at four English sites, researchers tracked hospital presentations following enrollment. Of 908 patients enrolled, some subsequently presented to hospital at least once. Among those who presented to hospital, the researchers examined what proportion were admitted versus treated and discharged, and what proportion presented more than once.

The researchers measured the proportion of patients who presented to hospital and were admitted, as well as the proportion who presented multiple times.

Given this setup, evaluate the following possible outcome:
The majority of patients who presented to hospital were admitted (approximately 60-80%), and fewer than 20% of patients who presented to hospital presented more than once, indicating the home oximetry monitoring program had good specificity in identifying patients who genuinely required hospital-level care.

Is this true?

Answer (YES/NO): YES